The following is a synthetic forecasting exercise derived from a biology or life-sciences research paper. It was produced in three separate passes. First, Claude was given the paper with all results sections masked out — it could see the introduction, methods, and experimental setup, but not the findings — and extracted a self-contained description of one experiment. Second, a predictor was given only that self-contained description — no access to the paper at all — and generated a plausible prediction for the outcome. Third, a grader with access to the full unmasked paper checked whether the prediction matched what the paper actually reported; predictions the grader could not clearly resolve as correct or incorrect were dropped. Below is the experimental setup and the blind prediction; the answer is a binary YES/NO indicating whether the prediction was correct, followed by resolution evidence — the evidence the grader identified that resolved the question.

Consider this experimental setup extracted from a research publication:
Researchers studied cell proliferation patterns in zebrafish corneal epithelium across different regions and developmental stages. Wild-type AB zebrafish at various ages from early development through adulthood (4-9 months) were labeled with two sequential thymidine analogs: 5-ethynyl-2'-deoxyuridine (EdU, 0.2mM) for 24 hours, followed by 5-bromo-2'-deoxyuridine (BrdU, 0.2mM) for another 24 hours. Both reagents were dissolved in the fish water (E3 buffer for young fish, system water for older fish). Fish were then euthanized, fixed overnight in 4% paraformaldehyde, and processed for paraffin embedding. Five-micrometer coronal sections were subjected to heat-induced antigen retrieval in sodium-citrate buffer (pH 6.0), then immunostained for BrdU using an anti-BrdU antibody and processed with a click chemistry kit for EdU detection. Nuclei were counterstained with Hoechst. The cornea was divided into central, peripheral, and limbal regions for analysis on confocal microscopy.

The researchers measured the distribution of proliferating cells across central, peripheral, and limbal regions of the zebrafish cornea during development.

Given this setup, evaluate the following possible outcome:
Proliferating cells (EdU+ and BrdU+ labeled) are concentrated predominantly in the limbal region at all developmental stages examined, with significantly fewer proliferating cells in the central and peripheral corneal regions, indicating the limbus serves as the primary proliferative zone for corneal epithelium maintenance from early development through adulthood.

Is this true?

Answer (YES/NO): NO